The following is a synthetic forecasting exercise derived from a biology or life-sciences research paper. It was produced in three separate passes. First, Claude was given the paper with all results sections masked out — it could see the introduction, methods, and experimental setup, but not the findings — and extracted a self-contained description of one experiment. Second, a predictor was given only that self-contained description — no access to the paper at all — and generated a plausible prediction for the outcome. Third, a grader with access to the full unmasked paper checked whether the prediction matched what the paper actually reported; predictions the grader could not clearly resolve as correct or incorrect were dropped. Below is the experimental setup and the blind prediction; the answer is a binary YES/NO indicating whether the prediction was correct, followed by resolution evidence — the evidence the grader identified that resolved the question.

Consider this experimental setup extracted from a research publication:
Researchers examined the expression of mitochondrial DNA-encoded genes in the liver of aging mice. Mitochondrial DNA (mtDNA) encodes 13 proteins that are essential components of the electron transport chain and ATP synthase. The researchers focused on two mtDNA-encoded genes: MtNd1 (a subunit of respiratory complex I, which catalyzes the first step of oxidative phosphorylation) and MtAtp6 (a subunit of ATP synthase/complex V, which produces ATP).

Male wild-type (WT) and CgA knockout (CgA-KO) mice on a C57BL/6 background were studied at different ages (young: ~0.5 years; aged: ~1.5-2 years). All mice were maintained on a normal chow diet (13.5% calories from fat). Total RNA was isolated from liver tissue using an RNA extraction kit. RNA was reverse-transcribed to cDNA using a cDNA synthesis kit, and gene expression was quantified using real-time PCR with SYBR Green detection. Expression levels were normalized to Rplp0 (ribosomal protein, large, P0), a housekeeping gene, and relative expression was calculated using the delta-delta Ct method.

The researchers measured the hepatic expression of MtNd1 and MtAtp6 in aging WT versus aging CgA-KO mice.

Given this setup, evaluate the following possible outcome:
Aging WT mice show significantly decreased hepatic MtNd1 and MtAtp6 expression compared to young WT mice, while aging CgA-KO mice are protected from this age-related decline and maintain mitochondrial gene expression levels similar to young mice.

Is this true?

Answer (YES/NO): YES